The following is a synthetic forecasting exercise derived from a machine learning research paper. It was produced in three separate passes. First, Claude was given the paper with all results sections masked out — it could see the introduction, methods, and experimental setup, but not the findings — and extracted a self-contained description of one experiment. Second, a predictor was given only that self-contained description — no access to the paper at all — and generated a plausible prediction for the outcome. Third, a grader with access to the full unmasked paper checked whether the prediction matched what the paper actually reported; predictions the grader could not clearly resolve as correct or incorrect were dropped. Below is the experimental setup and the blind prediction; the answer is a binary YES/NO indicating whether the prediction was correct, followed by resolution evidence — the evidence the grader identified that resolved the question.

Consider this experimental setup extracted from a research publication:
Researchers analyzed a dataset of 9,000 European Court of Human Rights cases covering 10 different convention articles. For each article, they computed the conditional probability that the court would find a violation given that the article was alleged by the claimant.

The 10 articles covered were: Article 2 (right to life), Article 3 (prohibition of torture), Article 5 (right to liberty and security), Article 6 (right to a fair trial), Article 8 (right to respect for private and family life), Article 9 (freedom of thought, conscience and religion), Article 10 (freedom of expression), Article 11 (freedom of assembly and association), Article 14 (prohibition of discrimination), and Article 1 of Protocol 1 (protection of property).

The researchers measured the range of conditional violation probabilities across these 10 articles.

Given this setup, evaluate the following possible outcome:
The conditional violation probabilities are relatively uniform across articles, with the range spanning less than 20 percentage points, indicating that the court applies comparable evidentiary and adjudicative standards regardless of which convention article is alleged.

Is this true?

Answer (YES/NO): NO